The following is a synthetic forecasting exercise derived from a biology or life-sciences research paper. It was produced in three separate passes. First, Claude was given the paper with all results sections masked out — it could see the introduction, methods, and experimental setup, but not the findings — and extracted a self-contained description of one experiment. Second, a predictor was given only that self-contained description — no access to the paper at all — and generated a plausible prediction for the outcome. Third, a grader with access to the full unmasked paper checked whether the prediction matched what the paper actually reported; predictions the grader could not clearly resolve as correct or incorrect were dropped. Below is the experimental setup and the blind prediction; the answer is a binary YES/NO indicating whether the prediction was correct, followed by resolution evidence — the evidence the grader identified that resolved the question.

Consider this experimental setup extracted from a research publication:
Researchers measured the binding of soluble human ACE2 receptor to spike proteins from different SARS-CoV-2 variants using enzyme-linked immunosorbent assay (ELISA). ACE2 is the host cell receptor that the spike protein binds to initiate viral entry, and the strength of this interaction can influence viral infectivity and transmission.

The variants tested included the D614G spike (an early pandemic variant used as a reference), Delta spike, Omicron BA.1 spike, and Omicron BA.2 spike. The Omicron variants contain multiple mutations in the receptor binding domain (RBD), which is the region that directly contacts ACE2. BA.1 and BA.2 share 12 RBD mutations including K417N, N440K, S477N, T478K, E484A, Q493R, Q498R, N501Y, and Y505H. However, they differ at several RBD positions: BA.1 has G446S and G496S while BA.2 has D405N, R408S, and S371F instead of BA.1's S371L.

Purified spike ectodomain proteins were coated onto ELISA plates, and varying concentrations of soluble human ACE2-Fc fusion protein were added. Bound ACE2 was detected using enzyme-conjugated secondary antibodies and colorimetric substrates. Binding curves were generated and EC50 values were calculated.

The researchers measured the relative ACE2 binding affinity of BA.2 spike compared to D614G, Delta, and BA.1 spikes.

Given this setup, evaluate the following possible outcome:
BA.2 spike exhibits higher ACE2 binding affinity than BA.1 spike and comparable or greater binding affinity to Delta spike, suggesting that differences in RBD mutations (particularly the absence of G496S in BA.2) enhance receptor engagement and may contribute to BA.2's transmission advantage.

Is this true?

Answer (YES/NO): NO